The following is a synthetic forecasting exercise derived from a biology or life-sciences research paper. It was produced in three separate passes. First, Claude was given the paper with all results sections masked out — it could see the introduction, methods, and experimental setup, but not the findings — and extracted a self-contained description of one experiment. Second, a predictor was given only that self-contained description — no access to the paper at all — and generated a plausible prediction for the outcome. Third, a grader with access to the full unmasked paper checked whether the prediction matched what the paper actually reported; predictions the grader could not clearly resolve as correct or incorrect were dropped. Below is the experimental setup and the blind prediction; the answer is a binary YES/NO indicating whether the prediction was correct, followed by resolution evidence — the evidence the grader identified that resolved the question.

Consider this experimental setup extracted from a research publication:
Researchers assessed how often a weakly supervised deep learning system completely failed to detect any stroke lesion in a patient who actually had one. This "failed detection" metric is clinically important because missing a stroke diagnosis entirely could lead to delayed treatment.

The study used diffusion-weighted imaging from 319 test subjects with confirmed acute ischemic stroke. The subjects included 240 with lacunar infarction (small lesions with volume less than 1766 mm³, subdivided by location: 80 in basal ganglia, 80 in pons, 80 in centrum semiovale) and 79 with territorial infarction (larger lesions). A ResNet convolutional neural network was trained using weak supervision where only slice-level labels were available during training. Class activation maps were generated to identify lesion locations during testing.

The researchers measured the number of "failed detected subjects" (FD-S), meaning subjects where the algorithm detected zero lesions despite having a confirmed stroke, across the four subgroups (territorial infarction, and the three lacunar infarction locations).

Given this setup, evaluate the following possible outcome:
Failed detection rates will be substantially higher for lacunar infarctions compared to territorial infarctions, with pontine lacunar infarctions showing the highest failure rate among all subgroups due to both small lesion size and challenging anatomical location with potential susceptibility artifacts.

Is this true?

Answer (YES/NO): NO